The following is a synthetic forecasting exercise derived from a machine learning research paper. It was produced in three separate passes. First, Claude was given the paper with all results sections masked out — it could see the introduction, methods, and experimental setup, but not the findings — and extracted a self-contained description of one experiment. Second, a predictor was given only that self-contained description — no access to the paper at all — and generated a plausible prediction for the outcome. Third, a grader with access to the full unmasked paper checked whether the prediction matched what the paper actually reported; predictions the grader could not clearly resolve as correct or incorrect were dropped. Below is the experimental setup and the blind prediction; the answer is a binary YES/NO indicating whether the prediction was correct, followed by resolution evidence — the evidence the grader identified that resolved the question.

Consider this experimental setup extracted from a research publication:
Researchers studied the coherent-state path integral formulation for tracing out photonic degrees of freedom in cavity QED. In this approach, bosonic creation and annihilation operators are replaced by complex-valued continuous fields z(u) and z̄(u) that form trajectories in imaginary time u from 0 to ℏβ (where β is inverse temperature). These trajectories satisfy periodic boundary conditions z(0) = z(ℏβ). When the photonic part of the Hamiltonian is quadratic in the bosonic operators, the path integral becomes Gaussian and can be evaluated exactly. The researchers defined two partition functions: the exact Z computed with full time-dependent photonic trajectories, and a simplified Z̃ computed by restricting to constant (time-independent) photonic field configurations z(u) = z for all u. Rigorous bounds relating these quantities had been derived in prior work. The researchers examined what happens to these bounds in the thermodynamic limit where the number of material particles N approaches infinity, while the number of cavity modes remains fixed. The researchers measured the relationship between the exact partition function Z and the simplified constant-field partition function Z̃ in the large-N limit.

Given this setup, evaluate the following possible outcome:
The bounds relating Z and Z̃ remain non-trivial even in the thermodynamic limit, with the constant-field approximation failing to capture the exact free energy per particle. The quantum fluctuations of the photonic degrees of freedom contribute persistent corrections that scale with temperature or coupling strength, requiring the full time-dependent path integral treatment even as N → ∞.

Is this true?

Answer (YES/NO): NO